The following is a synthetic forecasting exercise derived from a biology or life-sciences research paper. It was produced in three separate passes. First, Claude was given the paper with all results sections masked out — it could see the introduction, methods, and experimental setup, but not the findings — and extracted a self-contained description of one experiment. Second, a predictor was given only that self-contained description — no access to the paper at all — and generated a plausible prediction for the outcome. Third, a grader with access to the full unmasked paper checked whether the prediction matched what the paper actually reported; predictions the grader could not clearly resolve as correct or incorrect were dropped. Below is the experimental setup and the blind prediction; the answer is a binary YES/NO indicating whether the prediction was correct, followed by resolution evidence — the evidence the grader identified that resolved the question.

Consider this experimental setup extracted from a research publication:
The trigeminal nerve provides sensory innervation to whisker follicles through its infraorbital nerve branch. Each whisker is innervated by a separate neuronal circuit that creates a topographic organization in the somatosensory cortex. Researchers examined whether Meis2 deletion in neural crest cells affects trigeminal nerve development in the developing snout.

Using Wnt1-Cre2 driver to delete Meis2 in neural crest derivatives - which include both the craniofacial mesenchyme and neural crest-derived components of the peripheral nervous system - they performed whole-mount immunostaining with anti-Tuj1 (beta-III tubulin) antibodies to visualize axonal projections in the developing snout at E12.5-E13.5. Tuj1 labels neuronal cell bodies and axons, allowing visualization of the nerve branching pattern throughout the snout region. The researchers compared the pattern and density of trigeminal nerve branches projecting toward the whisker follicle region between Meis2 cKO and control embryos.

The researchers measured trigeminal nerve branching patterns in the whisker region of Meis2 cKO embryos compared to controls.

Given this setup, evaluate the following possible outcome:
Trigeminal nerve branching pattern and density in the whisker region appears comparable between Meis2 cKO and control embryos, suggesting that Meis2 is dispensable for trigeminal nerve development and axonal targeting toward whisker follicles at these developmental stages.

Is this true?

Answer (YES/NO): NO